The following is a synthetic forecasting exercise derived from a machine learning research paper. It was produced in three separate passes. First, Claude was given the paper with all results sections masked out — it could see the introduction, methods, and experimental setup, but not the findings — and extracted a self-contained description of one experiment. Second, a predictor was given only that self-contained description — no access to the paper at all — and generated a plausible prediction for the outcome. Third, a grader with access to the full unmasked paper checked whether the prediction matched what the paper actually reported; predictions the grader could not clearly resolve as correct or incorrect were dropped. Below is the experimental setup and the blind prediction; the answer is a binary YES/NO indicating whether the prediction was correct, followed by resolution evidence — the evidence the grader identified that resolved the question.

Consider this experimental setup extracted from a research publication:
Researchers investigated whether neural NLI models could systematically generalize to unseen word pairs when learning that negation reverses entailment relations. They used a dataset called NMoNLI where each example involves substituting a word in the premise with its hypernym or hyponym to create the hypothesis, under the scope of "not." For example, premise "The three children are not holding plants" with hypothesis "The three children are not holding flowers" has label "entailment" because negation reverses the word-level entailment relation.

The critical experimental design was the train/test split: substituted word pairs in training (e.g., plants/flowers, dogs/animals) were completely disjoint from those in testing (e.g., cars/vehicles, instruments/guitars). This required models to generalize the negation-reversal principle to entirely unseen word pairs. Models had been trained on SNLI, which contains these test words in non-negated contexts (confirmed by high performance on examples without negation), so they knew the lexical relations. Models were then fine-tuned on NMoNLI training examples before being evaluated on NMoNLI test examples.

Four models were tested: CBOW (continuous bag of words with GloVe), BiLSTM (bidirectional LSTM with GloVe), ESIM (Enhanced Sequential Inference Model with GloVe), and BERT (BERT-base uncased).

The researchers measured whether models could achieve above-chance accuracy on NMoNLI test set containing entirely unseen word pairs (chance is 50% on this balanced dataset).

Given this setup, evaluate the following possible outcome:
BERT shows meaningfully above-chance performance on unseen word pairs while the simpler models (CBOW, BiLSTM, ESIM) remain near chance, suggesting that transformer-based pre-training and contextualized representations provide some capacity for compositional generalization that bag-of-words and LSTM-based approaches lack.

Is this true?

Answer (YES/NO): NO